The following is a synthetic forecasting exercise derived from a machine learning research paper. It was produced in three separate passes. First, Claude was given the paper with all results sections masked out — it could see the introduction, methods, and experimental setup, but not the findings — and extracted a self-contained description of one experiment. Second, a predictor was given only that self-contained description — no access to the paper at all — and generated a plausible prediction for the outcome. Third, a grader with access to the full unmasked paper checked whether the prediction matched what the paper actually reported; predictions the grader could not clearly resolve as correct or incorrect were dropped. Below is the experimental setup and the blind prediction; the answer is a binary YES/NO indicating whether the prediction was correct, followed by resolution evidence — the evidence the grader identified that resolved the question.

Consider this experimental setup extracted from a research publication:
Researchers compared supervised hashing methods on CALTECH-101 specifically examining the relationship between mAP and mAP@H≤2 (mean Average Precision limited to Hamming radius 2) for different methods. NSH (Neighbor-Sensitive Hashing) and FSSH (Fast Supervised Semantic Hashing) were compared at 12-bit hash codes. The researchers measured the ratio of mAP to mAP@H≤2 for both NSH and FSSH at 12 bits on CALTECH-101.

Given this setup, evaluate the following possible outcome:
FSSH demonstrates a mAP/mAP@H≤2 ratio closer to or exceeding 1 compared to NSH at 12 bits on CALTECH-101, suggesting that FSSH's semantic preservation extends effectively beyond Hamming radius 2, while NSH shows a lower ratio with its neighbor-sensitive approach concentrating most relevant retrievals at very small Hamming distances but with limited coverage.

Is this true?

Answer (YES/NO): NO